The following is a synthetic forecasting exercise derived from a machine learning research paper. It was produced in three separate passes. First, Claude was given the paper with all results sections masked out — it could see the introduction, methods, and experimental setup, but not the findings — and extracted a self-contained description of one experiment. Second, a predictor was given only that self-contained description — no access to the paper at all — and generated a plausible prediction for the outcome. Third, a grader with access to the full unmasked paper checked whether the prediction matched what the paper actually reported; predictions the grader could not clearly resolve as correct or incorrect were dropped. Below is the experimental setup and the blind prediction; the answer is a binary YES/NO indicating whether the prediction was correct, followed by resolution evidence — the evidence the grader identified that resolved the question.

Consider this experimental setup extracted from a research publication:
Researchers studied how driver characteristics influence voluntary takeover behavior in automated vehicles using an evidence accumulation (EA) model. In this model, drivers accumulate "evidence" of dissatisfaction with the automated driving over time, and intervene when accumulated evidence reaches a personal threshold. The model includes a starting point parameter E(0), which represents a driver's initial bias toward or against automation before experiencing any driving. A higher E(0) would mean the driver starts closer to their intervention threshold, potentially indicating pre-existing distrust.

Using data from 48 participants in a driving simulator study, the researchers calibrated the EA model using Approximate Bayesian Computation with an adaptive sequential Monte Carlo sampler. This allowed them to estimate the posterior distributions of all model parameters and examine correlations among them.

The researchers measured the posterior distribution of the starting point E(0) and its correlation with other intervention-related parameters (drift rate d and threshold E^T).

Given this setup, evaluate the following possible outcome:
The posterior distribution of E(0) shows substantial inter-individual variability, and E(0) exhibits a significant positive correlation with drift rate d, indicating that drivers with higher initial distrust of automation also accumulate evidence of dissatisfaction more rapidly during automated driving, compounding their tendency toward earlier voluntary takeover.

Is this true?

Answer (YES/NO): NO